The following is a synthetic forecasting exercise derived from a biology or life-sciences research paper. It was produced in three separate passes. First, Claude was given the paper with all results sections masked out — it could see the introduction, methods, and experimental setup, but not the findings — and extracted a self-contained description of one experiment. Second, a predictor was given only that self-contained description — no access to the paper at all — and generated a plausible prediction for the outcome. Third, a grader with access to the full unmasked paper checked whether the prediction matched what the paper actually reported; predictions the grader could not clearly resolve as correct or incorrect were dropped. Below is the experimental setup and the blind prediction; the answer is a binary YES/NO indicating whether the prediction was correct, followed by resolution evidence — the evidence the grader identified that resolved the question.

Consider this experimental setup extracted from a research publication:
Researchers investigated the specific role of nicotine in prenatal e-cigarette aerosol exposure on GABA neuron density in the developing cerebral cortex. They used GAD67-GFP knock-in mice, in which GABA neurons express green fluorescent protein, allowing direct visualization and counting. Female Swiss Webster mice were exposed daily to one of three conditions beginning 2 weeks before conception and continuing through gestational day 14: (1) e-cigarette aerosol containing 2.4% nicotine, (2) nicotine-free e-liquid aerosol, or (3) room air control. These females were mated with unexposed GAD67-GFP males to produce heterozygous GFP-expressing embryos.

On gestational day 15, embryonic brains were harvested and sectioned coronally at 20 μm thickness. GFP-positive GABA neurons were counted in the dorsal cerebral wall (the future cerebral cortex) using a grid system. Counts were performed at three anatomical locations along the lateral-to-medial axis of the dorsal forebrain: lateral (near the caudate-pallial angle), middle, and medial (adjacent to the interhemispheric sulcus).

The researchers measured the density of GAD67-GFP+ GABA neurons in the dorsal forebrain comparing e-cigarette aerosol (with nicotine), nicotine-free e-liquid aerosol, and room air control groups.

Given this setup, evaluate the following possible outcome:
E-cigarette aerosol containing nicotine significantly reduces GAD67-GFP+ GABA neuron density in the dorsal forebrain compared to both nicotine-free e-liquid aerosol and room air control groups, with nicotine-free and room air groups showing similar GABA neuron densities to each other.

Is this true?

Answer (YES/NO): YES